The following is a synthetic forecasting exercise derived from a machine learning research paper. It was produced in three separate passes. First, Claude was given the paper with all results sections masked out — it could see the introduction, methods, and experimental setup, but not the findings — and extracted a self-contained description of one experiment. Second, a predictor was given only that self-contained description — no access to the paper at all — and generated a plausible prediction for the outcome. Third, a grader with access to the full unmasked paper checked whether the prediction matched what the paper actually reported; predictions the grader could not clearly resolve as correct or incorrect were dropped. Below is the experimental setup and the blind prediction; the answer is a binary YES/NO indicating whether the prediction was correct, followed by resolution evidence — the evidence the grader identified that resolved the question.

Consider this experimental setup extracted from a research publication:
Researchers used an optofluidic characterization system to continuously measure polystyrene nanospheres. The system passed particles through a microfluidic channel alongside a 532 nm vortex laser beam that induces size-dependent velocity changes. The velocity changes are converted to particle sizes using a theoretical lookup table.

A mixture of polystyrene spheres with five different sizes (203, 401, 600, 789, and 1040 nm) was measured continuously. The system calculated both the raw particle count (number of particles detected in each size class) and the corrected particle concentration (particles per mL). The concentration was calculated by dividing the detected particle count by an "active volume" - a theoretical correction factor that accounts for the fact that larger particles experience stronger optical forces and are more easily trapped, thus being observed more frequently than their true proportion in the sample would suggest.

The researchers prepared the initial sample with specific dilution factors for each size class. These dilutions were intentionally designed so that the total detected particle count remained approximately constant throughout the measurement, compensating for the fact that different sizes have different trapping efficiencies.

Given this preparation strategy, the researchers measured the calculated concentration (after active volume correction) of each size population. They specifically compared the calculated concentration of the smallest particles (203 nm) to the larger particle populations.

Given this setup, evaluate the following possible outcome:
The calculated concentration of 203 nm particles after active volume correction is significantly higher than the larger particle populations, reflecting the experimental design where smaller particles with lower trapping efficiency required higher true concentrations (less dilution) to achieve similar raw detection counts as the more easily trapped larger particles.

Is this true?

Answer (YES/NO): YES